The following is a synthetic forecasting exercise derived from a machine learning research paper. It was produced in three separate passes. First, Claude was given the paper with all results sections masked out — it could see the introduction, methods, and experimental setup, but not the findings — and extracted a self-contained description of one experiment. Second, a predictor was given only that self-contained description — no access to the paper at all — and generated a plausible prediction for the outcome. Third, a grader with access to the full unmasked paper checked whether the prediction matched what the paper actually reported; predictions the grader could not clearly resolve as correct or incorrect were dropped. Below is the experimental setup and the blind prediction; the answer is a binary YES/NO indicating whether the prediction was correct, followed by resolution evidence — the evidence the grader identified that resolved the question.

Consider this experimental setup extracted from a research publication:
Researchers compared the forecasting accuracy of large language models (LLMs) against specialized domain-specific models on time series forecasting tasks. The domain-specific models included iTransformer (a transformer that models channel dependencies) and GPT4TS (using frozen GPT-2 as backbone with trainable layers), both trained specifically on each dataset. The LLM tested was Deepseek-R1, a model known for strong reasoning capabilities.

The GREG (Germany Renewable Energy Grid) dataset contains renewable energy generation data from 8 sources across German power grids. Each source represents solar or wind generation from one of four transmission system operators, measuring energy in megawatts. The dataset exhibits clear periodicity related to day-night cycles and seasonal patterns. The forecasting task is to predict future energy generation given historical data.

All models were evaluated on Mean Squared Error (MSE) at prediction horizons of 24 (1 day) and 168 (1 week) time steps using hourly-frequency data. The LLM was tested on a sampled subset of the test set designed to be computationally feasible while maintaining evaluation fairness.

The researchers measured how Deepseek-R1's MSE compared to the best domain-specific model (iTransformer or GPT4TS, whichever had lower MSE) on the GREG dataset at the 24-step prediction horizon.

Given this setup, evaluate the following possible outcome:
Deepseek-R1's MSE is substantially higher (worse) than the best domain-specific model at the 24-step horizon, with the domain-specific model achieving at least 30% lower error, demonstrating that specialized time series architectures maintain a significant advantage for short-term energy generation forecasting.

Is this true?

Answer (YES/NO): YES